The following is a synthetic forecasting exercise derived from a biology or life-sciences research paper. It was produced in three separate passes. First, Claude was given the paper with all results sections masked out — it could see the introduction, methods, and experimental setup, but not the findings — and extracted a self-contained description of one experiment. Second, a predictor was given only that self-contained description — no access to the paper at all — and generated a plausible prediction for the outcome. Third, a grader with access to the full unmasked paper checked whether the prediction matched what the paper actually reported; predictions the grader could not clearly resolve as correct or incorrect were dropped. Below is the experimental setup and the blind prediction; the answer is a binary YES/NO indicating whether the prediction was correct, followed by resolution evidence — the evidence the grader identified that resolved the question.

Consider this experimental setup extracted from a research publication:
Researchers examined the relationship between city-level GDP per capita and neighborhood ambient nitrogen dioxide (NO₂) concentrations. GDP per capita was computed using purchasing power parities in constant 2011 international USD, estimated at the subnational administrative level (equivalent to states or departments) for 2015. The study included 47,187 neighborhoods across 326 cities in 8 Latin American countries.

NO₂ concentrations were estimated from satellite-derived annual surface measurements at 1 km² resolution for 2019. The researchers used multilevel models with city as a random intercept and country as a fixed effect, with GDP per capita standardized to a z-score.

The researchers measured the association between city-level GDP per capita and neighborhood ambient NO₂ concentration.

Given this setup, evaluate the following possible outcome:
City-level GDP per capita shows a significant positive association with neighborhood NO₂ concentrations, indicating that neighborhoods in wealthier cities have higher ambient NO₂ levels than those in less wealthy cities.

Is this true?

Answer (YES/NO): NO